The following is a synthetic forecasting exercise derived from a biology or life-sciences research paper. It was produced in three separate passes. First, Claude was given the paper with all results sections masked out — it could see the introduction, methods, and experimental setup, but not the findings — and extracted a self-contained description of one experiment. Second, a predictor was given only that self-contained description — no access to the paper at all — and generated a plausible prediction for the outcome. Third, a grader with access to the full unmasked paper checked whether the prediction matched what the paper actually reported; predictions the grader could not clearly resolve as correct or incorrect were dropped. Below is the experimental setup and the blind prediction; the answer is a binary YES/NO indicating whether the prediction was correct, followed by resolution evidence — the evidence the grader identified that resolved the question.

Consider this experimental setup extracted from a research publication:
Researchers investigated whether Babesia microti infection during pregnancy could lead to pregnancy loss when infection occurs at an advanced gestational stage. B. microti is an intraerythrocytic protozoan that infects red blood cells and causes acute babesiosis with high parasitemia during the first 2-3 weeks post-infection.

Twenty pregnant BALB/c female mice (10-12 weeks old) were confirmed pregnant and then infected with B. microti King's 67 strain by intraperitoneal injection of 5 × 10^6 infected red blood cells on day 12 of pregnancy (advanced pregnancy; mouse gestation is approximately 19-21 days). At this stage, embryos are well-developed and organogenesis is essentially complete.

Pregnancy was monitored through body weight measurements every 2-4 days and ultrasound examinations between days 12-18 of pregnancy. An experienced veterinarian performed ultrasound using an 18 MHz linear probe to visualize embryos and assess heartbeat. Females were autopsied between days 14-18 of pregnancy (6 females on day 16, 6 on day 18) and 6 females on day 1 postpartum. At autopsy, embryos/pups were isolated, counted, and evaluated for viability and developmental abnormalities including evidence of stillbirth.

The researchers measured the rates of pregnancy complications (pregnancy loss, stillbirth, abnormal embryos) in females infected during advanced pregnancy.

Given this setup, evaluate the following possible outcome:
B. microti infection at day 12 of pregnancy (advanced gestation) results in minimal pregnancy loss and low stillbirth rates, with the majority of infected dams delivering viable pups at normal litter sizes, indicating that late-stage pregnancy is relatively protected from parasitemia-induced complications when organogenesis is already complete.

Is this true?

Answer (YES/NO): NO